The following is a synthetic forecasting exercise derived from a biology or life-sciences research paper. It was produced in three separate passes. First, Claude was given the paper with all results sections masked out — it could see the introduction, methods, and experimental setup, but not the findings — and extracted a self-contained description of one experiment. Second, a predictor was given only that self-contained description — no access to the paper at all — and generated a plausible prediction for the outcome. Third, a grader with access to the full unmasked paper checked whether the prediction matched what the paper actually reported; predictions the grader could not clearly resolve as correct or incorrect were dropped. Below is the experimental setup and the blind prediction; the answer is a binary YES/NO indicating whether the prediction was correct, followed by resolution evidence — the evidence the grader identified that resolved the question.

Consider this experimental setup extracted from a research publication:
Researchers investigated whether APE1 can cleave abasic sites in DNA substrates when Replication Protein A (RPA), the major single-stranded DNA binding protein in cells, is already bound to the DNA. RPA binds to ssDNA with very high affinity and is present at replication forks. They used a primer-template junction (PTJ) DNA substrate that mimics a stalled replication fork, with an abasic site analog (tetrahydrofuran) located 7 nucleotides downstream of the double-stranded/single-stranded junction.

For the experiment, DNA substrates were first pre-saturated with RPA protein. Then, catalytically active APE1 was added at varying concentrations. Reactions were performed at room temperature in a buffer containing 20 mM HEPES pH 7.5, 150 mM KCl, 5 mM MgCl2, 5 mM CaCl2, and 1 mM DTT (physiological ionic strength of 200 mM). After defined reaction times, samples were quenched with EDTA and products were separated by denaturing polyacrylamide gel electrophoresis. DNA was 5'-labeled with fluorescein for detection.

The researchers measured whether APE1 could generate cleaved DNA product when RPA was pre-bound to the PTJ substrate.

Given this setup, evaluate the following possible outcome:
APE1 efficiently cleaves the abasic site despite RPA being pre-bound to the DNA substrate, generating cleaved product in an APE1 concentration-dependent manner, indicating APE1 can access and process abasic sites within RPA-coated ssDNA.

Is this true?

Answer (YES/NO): YES